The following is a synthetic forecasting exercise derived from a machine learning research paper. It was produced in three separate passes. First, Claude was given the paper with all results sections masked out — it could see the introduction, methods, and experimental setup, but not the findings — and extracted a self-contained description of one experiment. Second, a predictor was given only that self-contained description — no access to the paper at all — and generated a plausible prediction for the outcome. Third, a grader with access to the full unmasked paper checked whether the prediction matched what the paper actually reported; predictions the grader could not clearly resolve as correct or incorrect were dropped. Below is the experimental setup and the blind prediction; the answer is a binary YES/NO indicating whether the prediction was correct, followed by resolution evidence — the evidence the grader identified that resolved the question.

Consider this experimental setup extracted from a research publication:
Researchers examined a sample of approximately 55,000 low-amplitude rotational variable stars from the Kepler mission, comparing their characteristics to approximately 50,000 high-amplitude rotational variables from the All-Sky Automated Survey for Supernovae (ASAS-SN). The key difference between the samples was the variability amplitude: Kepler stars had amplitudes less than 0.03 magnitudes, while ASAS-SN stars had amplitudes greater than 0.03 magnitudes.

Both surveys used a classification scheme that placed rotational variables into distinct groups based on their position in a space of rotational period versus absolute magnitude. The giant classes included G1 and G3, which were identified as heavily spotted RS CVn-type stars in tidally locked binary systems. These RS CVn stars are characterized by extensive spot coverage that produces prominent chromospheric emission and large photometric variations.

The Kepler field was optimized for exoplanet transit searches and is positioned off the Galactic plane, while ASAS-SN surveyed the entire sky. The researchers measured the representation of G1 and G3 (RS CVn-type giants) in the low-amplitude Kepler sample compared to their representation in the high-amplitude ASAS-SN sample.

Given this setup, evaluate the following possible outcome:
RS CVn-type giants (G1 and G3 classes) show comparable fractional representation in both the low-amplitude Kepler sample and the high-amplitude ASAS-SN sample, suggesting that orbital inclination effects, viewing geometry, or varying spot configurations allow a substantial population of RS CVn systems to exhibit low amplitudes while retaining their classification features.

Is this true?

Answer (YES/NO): NO